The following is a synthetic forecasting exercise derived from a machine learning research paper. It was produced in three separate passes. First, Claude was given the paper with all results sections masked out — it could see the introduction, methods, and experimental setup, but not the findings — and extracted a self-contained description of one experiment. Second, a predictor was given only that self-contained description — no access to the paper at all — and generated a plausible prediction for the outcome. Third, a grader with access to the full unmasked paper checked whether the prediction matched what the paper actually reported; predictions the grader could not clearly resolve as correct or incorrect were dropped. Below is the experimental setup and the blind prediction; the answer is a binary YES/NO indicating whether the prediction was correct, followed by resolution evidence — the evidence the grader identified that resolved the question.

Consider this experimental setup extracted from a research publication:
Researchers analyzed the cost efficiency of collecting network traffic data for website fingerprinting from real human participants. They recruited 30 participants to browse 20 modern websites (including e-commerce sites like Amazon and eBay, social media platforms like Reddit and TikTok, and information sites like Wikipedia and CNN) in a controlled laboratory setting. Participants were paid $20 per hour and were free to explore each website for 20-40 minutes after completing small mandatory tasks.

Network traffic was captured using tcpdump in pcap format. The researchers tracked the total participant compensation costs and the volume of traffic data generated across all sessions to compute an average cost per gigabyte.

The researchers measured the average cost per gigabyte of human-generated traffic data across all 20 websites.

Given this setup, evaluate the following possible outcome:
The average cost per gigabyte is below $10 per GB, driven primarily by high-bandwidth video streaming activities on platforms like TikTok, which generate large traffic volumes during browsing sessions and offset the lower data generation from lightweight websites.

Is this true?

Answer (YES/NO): NO